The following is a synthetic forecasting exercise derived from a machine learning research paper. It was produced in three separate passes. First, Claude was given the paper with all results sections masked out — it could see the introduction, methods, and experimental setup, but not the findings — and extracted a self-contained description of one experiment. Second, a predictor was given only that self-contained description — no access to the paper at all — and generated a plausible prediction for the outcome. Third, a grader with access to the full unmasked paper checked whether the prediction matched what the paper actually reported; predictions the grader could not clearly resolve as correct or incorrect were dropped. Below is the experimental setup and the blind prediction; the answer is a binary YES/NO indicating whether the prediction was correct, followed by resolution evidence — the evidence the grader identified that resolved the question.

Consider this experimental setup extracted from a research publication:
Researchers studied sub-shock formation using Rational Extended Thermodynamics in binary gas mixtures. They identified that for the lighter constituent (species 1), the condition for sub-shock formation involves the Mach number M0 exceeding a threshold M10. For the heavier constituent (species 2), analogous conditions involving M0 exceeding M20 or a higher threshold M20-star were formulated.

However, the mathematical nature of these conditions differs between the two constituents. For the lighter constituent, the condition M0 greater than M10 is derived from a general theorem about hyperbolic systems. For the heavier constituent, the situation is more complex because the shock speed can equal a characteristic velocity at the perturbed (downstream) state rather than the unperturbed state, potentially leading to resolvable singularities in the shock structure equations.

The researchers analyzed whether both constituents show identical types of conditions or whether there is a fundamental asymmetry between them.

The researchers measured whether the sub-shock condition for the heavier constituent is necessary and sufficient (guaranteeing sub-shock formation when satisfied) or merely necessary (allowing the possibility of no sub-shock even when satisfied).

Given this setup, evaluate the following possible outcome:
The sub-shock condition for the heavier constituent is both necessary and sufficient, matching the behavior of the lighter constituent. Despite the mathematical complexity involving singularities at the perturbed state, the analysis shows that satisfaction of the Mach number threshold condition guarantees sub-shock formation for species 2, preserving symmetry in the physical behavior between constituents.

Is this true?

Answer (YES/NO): NO